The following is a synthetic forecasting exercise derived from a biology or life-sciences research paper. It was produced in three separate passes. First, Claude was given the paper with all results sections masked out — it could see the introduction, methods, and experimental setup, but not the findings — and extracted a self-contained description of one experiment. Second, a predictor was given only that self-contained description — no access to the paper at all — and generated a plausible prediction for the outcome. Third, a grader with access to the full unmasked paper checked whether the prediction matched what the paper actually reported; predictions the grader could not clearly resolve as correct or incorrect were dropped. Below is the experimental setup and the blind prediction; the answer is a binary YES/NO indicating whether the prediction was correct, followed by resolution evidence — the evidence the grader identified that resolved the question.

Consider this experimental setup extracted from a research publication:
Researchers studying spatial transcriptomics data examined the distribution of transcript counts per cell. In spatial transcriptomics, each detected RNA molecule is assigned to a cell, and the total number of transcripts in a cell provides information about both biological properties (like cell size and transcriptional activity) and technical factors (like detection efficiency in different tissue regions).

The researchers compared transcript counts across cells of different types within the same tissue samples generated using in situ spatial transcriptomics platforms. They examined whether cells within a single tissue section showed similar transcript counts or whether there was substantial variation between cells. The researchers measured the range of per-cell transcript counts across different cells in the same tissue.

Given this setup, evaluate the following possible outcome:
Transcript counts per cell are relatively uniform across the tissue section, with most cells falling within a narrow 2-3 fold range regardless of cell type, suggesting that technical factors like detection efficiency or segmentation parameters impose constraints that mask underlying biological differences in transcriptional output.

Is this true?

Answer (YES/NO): NO